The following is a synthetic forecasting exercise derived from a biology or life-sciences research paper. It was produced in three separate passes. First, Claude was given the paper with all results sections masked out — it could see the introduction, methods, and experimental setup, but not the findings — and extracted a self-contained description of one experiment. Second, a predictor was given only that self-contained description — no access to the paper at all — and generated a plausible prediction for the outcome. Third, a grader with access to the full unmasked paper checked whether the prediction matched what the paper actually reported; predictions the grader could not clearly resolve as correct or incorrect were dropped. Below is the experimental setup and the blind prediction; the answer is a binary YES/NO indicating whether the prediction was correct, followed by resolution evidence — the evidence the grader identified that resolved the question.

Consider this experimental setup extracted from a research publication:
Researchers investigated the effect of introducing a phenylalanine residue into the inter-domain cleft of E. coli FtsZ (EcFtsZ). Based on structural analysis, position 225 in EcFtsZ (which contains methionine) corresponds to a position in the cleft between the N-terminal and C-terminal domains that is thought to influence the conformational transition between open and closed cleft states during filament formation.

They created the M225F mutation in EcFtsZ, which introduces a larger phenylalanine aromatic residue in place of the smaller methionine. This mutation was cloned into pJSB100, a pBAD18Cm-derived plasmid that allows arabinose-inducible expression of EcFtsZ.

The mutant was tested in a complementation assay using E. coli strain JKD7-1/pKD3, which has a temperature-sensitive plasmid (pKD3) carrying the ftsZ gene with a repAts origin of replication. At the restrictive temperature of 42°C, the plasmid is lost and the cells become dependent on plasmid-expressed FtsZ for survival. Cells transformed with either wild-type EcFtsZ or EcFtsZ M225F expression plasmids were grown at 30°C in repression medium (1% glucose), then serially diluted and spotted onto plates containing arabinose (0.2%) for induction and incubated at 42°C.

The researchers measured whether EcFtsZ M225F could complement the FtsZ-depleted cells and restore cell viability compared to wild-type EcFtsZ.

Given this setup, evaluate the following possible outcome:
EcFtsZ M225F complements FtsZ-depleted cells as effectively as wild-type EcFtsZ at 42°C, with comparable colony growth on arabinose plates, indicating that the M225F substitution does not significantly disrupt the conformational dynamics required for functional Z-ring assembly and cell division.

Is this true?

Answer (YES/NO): NO